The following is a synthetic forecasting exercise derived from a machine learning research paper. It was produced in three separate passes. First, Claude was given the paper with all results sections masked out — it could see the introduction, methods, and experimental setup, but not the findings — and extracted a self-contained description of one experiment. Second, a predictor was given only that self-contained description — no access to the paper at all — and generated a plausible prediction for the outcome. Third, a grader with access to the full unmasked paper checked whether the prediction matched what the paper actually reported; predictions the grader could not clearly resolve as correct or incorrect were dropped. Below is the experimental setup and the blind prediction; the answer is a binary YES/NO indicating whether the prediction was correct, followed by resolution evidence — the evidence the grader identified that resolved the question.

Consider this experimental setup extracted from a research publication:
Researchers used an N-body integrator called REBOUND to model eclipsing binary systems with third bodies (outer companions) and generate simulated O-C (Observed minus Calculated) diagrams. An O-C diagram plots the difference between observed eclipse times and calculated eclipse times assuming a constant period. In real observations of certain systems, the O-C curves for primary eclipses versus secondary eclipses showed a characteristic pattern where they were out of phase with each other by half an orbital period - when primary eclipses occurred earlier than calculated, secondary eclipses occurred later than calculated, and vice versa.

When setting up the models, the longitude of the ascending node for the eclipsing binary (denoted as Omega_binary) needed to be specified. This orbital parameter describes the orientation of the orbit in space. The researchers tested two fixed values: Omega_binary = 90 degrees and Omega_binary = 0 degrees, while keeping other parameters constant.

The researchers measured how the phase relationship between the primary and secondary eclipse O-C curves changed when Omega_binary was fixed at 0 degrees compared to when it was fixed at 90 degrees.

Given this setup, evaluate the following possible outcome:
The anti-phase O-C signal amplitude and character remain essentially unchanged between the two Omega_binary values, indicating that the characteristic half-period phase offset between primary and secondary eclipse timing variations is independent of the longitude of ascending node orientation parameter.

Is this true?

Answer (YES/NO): NO